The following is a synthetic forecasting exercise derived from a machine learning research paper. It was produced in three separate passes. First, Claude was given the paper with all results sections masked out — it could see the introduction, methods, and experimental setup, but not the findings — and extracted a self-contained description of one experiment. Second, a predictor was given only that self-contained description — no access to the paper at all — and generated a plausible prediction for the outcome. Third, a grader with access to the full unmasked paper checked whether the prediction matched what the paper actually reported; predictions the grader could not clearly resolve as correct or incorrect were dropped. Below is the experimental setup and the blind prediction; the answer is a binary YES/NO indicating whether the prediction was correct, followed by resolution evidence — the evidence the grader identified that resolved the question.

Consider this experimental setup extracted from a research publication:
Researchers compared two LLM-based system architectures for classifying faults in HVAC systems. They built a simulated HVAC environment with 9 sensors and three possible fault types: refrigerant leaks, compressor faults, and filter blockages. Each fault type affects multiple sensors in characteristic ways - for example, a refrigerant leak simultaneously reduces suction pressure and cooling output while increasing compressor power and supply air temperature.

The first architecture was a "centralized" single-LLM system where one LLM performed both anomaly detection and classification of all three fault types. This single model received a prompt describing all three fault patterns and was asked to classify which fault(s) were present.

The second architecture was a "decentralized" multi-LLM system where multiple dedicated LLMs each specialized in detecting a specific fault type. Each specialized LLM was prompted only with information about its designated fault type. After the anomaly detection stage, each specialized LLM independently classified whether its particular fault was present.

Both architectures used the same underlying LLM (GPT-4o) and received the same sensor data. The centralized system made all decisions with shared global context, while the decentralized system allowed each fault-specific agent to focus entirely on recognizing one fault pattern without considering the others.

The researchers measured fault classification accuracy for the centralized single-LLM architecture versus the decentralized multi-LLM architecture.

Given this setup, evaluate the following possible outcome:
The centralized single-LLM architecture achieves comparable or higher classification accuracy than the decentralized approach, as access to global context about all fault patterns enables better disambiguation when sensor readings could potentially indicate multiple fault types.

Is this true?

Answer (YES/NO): NO